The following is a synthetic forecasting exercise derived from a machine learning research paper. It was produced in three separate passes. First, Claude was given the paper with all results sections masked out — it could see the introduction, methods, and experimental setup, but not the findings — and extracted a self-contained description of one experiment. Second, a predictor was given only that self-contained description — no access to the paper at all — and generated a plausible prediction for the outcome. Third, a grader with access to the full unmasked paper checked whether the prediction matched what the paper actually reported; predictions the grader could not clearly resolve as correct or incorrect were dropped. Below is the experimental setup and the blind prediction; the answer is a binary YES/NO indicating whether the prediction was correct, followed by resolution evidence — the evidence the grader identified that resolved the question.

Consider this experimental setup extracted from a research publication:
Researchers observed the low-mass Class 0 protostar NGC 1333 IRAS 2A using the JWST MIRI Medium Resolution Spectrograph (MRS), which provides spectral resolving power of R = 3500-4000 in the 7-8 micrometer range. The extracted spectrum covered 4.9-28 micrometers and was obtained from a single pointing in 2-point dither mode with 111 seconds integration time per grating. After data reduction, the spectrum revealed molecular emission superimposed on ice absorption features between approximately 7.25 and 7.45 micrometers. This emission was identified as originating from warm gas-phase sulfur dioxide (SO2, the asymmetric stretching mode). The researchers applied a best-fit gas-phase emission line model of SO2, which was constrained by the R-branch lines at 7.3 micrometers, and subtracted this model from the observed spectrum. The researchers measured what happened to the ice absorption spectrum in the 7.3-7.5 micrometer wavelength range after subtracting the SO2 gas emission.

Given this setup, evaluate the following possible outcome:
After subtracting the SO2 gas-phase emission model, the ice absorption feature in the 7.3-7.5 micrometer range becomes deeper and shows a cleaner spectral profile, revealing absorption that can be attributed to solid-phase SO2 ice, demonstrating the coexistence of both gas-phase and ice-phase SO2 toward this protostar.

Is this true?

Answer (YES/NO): NO